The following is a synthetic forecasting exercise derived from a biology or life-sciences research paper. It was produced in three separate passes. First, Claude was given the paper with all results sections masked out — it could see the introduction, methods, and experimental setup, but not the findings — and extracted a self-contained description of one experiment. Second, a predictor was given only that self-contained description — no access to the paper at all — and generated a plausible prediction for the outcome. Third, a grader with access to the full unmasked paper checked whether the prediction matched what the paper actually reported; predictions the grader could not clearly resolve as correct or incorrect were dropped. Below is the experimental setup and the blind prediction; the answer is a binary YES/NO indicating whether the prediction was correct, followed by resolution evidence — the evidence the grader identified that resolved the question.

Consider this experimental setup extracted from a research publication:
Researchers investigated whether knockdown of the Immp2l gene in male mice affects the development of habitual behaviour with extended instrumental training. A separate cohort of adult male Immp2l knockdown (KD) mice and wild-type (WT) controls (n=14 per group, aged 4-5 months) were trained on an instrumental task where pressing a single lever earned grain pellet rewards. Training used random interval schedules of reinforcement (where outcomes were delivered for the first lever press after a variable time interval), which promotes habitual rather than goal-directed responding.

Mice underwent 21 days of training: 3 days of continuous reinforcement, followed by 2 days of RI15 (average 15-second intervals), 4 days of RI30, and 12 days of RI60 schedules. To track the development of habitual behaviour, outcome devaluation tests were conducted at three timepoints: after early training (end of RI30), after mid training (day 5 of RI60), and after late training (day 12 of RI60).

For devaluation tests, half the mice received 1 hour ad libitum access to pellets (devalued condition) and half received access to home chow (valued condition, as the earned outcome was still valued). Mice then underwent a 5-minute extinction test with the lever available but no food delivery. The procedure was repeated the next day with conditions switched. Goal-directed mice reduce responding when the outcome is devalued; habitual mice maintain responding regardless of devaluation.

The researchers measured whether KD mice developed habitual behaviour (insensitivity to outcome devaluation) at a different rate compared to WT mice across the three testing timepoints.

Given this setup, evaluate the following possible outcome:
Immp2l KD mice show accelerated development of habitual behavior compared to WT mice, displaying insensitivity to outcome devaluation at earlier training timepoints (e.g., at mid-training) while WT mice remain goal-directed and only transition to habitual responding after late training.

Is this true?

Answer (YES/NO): NO